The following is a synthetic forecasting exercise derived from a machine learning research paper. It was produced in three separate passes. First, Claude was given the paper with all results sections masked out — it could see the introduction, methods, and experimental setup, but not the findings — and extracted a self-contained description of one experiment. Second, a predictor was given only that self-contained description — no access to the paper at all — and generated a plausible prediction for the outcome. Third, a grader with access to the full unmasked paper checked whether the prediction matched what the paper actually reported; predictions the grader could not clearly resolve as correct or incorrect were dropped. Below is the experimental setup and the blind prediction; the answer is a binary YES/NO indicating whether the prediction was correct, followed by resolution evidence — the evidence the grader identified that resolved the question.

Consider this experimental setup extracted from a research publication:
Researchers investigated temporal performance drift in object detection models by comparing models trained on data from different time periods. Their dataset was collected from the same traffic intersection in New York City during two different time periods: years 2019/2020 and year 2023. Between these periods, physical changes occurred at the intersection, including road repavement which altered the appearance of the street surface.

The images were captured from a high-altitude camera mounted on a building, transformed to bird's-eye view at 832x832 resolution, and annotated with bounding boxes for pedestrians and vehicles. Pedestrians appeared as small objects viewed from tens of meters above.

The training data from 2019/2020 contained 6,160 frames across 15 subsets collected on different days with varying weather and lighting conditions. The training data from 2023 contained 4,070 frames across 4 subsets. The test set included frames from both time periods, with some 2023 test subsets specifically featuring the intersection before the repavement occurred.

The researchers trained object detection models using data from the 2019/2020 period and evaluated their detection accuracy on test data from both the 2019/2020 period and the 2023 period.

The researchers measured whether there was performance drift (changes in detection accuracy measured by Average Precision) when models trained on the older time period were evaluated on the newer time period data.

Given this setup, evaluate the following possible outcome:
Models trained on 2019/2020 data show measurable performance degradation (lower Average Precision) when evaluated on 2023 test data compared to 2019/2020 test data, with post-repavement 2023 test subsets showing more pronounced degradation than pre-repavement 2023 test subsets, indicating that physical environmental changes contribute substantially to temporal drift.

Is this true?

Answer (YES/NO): NO